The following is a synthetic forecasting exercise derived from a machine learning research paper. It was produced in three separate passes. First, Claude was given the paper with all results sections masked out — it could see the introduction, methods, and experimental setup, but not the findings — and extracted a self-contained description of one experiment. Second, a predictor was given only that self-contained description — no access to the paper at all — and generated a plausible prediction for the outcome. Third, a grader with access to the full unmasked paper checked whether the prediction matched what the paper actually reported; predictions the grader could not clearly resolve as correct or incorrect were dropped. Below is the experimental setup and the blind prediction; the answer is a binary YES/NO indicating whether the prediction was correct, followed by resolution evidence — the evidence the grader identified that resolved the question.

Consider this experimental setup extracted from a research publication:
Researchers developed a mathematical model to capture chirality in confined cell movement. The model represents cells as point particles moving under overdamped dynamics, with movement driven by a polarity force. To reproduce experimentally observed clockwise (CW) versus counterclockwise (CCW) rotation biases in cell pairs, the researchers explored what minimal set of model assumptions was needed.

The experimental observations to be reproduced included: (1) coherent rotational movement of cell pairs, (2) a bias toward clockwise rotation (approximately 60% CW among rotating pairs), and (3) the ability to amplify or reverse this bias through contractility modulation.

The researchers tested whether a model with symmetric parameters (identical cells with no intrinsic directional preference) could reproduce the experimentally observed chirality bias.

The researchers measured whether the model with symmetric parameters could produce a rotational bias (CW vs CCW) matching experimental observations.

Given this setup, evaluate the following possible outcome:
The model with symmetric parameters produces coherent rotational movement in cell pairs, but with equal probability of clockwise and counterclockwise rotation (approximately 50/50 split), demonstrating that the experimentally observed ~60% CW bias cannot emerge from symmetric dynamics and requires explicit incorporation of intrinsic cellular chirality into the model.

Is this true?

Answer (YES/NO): YES